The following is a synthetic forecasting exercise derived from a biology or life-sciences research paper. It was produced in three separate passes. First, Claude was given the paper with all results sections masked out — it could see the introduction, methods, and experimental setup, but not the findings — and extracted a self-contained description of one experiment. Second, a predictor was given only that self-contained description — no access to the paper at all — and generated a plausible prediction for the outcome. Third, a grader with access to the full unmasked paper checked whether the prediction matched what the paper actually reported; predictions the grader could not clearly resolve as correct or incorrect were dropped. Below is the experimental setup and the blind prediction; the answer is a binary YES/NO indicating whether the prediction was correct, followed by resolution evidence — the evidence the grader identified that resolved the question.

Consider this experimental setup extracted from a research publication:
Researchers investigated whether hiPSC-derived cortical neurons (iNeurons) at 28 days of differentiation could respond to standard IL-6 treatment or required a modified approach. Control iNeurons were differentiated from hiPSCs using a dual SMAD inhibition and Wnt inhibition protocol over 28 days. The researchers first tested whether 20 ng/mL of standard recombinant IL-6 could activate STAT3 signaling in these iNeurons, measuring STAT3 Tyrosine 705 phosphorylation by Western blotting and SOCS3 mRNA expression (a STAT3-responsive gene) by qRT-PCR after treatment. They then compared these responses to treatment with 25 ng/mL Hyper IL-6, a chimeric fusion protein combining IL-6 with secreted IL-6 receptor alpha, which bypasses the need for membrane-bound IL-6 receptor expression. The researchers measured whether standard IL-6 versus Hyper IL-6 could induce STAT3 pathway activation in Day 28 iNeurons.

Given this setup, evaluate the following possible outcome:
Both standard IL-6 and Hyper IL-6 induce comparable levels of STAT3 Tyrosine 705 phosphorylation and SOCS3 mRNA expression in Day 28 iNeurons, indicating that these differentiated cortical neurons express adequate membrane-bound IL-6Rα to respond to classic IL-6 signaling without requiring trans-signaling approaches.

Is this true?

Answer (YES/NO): NO